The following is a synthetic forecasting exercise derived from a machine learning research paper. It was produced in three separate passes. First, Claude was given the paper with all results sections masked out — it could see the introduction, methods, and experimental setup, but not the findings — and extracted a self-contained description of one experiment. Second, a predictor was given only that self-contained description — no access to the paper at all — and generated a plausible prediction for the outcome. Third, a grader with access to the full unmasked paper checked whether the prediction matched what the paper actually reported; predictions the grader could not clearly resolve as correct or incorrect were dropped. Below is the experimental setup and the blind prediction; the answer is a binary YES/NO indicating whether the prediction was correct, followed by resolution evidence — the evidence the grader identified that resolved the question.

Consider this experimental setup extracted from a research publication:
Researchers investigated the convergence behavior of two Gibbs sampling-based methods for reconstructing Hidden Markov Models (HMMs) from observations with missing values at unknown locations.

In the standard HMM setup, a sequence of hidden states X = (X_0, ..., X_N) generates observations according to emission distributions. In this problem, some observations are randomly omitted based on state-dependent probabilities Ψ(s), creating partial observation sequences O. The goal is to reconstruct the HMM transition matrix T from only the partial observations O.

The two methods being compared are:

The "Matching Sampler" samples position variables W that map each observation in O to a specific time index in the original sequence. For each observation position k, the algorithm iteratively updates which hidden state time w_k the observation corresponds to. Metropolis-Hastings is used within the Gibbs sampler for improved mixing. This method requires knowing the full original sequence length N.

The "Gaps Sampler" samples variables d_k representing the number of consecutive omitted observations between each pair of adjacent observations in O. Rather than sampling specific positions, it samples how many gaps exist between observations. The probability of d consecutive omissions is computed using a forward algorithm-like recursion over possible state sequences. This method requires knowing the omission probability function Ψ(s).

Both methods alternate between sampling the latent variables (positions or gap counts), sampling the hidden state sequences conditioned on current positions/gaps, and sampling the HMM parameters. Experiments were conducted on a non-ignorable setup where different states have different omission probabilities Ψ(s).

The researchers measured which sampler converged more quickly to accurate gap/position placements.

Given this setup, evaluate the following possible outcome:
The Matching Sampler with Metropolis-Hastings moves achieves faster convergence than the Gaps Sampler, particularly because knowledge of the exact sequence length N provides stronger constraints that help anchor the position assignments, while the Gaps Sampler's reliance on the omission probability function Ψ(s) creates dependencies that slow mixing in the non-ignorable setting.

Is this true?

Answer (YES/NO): NO